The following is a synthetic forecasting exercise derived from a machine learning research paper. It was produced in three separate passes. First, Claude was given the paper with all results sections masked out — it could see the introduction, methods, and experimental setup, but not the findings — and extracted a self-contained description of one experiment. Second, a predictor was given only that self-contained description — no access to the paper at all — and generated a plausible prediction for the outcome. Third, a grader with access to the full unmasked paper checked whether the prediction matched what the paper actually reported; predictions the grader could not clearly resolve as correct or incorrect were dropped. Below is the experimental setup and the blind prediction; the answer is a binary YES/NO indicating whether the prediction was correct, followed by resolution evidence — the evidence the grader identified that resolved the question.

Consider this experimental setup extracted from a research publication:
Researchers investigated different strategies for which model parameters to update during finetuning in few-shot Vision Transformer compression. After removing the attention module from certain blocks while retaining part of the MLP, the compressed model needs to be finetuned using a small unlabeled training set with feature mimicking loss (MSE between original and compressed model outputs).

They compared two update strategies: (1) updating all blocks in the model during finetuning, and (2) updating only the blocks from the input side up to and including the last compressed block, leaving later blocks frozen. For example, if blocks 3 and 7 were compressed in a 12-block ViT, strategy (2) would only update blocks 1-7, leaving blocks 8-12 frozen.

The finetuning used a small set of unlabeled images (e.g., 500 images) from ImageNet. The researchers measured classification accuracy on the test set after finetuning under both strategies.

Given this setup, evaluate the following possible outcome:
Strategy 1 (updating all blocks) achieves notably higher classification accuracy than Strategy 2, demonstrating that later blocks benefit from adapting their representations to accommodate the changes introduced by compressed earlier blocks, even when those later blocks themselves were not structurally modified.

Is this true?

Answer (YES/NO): NO